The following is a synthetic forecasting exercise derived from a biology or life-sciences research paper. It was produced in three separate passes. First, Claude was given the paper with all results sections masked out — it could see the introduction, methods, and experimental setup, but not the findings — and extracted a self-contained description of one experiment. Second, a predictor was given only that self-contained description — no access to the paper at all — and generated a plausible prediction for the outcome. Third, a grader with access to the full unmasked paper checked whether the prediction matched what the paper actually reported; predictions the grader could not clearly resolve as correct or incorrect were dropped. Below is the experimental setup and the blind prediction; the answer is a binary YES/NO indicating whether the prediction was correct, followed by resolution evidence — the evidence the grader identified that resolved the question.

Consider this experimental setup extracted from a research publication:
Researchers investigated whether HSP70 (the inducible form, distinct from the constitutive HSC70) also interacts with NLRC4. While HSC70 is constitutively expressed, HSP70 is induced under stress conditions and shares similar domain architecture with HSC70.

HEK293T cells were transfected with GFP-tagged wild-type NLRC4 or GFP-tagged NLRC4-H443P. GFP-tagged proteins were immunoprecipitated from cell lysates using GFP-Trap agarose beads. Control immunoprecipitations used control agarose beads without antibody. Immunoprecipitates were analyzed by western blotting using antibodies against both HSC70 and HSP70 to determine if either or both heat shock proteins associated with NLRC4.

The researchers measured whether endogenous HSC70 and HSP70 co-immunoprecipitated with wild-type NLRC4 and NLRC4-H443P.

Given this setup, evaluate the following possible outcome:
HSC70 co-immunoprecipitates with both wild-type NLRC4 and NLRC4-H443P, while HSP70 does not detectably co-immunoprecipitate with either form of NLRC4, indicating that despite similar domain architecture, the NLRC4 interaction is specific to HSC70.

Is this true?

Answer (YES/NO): NO